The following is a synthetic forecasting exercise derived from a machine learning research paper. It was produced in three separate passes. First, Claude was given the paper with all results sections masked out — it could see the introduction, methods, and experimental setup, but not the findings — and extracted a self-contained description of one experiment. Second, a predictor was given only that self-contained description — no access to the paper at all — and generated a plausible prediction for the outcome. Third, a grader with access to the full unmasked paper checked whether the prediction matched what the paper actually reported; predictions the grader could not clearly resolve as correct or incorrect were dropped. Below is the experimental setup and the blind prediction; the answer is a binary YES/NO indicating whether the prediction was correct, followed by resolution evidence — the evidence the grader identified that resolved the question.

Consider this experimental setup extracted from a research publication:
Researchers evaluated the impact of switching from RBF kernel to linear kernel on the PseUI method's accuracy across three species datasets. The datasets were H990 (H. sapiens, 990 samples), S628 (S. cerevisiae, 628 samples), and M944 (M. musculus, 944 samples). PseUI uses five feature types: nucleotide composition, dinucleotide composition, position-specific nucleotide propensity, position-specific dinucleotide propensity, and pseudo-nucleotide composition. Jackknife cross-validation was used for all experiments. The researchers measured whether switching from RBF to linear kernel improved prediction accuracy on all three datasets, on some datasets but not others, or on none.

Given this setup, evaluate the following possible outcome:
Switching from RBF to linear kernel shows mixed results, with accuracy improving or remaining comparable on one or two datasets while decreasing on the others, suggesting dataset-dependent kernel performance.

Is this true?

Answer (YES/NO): NO